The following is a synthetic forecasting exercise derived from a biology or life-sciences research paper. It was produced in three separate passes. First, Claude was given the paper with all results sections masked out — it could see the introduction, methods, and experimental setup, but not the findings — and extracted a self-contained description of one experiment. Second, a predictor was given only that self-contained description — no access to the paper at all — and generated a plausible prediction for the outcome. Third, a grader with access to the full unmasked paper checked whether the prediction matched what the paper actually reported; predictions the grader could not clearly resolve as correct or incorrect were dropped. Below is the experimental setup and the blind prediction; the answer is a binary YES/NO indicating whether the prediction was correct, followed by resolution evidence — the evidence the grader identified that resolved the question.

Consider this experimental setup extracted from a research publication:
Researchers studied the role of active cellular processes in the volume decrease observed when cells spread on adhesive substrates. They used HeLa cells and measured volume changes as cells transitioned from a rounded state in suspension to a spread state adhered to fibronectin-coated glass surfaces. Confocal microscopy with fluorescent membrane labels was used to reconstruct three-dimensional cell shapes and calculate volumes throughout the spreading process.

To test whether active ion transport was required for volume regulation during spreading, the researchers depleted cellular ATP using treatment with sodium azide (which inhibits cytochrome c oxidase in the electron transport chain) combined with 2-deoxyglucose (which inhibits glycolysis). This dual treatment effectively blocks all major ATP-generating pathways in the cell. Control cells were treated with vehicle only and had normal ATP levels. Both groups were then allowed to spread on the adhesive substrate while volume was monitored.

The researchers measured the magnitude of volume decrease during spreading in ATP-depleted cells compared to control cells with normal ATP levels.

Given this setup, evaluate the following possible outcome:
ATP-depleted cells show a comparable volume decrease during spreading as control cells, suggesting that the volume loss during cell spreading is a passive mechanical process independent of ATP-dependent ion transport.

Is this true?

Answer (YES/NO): NO